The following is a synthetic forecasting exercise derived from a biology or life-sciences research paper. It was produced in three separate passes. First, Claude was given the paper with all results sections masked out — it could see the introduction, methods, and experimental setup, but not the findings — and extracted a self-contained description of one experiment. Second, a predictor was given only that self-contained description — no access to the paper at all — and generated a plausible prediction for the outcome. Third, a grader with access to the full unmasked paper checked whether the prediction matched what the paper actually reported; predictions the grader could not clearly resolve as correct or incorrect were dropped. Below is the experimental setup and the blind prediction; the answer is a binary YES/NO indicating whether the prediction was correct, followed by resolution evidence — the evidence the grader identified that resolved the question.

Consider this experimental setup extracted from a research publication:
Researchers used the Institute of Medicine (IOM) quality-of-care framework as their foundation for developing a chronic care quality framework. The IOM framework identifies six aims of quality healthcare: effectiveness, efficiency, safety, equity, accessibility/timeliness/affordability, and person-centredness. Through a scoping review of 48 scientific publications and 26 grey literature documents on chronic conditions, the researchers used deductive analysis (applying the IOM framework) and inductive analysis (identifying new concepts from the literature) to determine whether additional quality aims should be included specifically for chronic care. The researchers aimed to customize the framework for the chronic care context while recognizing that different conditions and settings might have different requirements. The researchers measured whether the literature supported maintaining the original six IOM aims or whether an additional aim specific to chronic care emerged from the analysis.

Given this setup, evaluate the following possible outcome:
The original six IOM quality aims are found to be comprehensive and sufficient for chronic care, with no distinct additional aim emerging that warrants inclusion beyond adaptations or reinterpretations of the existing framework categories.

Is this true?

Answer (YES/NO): NO